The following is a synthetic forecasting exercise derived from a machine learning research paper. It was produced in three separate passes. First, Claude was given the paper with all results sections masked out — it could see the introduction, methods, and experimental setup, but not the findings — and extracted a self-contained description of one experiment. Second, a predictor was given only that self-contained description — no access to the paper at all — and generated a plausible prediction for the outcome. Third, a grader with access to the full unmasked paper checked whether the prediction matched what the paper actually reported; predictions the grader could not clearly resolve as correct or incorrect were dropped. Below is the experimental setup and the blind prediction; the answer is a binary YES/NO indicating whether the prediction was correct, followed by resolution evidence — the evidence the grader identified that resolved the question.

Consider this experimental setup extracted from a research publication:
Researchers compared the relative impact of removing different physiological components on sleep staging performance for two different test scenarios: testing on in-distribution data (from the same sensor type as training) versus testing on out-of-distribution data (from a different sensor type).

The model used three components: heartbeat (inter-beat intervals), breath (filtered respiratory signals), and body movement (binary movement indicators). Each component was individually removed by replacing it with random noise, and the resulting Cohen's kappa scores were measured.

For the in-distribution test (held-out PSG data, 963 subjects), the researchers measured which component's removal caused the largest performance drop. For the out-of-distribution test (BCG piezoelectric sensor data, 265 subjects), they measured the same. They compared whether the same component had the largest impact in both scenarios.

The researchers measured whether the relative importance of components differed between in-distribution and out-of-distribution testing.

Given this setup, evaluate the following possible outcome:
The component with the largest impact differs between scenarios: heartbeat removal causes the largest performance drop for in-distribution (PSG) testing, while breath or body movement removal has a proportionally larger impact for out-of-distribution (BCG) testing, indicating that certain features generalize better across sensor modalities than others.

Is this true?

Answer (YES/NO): NO